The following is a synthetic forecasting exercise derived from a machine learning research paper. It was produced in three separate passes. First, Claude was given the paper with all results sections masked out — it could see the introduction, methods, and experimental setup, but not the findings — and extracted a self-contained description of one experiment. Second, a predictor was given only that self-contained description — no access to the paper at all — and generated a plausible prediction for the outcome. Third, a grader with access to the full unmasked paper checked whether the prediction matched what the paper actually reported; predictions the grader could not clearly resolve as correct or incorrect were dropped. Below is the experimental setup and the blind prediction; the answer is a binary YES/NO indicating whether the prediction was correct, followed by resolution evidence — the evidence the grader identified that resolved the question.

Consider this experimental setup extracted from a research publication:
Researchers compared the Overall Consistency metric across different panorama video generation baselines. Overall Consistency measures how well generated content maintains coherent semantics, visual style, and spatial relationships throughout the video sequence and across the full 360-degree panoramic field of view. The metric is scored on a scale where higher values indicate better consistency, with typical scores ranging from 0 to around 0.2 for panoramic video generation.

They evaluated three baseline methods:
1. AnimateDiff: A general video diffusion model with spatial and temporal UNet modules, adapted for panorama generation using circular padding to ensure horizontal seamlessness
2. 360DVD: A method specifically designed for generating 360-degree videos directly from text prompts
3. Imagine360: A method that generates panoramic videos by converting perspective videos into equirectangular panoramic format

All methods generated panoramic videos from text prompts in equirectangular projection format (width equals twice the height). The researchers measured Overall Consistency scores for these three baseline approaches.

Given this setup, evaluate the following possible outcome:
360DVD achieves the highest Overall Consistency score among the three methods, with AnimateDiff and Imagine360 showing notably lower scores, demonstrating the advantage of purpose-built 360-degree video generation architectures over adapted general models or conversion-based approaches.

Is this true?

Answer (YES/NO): NO